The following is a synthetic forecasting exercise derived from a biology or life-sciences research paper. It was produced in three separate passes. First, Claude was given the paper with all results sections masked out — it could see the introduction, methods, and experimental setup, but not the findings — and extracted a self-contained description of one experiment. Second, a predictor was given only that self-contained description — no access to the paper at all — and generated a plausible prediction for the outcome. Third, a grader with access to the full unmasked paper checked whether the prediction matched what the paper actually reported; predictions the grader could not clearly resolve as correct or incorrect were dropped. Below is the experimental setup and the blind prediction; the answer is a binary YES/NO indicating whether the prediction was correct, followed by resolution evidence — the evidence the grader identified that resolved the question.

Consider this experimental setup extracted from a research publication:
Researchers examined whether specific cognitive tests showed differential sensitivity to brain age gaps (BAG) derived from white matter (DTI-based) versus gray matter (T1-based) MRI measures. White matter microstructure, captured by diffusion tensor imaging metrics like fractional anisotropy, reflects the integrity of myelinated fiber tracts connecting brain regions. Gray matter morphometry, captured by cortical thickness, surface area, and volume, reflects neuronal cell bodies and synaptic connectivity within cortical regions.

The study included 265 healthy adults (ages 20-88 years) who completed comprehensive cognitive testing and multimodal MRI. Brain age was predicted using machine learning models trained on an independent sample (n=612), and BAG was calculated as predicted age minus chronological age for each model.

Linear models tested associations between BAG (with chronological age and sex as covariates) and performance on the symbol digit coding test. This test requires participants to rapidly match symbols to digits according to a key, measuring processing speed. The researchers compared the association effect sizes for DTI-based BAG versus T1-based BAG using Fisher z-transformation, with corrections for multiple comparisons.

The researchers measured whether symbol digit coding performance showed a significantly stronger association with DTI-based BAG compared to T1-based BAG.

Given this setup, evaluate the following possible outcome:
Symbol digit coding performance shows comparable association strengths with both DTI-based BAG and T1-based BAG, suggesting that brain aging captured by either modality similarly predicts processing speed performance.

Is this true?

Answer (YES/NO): NO